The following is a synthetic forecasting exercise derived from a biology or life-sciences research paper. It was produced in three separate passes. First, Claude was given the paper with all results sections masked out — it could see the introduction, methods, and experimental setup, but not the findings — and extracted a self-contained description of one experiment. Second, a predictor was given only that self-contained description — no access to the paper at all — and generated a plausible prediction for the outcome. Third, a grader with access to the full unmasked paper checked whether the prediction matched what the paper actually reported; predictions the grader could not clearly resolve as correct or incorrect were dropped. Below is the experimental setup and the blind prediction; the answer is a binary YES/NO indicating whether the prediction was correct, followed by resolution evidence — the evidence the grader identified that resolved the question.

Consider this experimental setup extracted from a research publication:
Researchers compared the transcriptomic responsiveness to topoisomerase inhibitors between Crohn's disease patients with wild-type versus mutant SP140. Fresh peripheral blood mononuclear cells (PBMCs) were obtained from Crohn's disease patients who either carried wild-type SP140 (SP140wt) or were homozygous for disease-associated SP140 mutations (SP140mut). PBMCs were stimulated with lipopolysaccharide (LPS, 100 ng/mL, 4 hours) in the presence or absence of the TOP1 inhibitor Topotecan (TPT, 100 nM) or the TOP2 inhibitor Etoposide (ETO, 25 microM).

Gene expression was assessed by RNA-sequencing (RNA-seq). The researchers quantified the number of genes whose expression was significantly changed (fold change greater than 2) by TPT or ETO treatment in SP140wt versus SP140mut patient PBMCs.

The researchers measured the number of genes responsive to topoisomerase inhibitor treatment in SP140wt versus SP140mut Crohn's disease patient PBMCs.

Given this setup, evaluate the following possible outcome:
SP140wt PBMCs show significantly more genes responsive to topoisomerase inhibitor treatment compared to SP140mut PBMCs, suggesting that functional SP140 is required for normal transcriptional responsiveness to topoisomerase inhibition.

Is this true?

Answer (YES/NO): NO